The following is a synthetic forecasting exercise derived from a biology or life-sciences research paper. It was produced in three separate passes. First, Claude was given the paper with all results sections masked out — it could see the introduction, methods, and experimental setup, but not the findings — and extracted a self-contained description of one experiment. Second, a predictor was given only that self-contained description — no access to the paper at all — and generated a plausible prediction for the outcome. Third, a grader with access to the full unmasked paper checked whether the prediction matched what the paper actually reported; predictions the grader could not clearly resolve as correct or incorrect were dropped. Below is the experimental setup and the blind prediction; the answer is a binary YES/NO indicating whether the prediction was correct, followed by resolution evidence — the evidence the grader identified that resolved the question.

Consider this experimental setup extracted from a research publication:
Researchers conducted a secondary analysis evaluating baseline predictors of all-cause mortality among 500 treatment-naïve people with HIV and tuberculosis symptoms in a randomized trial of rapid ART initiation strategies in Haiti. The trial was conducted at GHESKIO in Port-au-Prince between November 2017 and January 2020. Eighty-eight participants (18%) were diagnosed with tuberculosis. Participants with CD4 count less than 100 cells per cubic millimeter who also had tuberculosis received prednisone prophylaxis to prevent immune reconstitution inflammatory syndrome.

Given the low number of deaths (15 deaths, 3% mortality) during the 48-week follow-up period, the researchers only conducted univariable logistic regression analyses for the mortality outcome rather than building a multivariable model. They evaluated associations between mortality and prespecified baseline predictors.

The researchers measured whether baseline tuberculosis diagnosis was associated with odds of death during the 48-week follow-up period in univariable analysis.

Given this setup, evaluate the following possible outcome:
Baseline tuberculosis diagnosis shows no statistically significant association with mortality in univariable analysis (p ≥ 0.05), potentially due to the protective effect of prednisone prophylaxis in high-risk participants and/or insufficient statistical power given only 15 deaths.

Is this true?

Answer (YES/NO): YES